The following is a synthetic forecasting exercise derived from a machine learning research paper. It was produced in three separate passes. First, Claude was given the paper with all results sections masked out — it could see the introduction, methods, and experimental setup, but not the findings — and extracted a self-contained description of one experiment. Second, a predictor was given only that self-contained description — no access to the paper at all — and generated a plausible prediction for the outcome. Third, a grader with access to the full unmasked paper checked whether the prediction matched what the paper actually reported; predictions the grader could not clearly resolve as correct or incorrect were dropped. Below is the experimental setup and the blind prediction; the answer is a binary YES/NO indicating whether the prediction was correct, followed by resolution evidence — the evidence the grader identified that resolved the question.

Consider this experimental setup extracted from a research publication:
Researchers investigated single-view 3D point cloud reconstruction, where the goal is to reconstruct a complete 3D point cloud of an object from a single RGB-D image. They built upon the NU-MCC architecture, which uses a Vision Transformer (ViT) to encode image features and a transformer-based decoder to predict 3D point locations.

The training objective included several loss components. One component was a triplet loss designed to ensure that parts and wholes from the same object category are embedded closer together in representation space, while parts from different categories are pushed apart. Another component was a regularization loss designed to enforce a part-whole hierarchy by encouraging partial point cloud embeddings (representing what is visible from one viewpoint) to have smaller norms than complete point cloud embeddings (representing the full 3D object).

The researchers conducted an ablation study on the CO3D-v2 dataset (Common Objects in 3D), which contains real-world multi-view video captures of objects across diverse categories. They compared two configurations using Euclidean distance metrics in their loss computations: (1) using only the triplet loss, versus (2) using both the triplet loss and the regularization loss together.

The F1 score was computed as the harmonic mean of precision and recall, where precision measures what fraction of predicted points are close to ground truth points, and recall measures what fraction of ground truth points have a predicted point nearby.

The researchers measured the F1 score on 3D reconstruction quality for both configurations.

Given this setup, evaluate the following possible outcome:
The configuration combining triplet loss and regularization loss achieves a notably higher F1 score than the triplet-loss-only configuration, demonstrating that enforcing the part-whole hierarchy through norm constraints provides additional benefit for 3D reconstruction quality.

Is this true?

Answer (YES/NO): NO